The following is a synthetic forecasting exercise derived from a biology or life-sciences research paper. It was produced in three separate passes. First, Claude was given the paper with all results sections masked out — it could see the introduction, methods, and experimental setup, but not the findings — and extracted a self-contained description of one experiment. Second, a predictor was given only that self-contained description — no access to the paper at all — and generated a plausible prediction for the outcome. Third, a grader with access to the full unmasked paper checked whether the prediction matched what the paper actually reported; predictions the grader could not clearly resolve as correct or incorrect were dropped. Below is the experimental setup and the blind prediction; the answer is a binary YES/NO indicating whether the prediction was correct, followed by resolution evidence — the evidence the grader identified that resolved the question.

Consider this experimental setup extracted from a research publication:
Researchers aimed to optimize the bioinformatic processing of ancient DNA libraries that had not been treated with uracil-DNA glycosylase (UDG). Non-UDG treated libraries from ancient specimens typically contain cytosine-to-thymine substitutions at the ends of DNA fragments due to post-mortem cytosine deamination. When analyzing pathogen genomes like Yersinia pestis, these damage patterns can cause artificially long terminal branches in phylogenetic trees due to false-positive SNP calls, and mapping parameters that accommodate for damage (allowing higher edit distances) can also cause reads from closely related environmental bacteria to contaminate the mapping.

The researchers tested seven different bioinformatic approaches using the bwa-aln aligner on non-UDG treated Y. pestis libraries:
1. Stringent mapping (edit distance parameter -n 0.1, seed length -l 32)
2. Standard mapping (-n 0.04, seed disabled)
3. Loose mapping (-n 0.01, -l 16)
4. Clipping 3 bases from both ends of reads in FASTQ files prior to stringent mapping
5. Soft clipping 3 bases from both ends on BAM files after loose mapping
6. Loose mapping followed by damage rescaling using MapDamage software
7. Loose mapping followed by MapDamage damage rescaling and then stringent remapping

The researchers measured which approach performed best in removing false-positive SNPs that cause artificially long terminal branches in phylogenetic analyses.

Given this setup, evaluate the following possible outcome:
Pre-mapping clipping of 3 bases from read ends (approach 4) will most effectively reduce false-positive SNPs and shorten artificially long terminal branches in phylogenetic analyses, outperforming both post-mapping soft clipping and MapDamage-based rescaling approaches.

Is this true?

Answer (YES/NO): NO